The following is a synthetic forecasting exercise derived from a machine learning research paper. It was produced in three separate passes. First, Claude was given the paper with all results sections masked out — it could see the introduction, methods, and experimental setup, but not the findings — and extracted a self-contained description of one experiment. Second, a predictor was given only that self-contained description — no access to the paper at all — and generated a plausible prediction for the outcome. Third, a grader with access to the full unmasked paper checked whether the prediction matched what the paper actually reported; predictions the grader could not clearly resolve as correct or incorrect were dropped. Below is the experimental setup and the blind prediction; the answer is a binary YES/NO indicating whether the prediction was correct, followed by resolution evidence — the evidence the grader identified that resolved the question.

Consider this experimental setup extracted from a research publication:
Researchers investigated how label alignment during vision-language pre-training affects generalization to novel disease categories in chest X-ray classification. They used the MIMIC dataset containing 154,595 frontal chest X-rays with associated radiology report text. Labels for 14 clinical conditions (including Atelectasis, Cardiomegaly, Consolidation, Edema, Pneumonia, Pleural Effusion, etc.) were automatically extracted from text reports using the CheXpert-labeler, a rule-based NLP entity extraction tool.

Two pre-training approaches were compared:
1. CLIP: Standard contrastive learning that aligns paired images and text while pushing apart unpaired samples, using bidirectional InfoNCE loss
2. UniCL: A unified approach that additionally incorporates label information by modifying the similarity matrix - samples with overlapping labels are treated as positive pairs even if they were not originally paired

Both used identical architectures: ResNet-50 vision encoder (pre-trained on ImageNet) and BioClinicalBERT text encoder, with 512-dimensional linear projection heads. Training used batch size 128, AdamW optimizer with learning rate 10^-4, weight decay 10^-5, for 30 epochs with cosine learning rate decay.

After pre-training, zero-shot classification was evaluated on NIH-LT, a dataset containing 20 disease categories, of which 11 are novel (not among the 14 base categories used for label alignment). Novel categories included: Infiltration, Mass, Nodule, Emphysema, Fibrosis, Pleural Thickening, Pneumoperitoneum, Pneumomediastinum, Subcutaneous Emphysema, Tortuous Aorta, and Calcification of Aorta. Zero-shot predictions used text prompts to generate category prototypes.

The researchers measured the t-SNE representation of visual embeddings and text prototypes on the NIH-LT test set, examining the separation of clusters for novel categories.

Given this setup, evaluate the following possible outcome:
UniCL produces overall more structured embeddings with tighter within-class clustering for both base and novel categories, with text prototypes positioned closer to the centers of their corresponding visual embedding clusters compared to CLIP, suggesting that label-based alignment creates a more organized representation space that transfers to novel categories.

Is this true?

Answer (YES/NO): NO